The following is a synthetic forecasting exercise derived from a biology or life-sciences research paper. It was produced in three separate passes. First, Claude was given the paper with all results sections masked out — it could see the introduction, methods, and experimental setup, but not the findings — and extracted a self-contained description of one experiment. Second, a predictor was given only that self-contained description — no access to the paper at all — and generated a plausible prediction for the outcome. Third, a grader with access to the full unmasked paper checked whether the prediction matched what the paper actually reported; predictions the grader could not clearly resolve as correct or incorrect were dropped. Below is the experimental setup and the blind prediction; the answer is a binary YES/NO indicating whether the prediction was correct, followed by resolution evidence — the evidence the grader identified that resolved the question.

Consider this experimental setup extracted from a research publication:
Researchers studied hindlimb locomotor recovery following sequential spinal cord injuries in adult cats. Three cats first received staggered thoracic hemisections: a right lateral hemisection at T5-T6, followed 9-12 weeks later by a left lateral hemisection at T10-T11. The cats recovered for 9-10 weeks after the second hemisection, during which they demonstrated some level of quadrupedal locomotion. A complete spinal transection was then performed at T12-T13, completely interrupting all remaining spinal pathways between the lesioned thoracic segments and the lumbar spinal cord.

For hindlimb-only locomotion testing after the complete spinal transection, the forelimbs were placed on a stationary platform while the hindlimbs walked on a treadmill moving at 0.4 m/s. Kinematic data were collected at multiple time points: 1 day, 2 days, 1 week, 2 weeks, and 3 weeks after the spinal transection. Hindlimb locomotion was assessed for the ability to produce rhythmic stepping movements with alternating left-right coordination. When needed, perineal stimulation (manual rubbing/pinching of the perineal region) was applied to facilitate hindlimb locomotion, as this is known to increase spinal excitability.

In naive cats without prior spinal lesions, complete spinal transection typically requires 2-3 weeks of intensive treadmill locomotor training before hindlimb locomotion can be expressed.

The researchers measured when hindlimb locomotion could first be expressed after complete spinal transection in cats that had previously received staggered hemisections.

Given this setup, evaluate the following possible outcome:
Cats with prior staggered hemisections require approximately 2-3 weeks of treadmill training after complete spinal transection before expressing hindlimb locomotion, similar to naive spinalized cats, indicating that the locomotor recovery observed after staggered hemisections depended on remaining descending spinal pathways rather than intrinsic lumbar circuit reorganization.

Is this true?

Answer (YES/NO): NO